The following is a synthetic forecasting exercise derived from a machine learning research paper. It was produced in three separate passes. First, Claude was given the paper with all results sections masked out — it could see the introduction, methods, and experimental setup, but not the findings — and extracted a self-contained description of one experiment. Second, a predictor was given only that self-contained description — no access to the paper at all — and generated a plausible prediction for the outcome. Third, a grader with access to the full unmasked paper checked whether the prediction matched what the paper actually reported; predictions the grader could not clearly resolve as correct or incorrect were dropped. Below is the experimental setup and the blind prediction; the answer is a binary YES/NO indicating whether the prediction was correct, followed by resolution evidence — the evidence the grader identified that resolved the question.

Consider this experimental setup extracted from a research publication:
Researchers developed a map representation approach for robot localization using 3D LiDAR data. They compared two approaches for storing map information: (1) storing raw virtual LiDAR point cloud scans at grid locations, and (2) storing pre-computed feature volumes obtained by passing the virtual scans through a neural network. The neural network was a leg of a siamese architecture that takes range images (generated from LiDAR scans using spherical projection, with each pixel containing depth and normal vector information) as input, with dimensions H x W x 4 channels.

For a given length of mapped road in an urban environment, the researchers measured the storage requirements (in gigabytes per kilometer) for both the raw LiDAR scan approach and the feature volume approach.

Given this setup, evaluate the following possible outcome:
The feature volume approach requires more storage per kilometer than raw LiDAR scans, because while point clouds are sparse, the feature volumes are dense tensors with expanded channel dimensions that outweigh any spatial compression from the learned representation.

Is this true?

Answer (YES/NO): NO